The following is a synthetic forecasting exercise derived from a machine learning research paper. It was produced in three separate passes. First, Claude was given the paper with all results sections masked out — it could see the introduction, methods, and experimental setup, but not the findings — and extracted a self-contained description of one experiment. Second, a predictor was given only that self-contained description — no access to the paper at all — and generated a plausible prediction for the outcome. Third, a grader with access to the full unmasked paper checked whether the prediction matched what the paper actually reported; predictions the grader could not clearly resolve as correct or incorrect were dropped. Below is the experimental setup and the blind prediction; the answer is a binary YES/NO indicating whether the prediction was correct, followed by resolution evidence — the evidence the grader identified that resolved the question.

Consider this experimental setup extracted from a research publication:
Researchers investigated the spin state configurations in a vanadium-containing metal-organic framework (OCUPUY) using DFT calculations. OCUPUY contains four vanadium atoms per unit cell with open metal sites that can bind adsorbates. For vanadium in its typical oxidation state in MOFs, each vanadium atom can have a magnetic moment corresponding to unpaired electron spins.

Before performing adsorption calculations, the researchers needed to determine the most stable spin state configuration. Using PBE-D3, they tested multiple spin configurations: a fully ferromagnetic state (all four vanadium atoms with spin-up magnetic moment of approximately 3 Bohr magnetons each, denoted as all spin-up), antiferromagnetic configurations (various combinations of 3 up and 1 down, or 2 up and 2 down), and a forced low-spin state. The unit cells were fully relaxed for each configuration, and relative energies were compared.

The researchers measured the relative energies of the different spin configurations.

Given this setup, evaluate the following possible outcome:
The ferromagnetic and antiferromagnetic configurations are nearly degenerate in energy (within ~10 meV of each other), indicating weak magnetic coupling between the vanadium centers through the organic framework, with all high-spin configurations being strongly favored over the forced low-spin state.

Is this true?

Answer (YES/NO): NO